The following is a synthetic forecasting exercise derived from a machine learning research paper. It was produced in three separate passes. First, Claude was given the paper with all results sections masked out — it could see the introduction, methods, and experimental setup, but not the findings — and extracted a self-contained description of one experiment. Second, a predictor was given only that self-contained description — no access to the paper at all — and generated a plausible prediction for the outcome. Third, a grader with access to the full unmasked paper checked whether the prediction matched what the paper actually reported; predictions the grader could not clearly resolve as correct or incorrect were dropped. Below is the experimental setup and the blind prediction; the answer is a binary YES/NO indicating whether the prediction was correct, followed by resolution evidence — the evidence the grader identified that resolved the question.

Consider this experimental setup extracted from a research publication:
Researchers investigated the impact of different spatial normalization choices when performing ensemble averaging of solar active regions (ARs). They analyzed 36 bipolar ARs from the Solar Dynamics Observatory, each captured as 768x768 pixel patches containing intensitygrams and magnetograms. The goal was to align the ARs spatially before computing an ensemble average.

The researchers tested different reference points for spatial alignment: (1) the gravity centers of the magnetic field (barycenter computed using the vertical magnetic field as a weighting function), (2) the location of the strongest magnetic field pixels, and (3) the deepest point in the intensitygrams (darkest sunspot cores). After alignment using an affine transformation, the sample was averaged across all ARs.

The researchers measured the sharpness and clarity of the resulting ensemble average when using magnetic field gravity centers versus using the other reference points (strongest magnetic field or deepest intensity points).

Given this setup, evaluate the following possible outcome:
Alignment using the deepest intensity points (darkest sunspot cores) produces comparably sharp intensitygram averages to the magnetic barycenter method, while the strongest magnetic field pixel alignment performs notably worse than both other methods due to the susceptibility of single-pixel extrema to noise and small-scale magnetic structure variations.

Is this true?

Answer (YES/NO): NO